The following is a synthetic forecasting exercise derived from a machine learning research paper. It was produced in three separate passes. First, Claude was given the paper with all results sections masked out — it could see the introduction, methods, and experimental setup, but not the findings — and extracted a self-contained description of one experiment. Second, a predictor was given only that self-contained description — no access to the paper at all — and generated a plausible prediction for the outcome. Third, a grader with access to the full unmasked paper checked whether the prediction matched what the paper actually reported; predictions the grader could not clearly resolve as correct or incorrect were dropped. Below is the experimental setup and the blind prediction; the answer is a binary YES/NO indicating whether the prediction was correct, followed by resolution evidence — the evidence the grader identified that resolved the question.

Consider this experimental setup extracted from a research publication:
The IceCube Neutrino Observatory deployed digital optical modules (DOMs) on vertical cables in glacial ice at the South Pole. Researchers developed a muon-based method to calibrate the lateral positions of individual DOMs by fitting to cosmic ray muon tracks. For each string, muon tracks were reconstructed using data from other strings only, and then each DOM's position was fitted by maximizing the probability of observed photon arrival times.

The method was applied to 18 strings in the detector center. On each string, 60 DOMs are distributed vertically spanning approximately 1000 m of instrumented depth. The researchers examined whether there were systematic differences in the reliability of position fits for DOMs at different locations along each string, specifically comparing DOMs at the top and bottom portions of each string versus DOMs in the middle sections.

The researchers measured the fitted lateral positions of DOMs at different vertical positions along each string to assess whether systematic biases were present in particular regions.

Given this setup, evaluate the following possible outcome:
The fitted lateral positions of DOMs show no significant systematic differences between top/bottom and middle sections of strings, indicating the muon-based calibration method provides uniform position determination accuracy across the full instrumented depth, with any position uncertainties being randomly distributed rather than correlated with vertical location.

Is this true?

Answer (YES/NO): NO